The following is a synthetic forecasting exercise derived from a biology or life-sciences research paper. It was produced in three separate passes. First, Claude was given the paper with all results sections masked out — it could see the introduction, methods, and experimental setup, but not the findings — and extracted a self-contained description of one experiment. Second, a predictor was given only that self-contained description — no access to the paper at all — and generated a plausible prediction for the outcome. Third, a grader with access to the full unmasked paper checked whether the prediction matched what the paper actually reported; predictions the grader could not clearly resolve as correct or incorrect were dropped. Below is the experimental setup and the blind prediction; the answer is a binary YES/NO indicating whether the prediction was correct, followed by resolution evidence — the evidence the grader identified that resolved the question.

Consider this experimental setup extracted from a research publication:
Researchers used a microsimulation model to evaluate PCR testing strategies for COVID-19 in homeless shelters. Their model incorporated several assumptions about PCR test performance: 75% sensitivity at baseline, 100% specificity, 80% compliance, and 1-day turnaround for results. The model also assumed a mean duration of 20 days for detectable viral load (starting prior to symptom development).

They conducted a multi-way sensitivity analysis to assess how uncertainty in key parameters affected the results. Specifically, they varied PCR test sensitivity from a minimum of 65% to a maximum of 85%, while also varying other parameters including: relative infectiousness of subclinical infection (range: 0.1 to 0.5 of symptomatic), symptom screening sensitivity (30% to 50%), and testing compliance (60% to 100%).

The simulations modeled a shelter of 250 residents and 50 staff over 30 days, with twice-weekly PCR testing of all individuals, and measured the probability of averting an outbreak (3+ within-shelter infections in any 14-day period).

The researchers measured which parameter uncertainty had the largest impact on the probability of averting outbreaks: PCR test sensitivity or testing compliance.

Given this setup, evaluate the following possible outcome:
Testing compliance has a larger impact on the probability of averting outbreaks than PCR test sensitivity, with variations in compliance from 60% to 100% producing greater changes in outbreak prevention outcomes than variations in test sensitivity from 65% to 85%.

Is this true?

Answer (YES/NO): NO